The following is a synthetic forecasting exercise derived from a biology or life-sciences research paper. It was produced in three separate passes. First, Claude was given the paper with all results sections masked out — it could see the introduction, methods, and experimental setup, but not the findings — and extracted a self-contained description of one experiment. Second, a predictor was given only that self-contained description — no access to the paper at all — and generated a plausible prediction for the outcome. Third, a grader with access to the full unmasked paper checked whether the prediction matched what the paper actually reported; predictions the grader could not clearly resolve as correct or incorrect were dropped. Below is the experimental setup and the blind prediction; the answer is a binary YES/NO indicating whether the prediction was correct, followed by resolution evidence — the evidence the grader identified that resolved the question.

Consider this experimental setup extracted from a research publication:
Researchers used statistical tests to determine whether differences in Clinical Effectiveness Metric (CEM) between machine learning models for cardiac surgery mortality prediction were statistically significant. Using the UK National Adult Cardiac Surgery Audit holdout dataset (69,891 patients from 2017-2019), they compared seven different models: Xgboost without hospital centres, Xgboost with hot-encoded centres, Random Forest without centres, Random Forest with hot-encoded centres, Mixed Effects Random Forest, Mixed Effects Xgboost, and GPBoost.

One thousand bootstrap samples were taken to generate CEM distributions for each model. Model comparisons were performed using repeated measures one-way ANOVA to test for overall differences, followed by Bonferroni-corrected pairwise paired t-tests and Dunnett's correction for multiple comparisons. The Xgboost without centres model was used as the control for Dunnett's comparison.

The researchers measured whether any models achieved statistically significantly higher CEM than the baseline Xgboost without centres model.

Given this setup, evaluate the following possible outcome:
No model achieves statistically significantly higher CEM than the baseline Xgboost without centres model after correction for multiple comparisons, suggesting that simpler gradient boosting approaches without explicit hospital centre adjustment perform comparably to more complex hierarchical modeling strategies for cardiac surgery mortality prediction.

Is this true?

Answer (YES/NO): NO